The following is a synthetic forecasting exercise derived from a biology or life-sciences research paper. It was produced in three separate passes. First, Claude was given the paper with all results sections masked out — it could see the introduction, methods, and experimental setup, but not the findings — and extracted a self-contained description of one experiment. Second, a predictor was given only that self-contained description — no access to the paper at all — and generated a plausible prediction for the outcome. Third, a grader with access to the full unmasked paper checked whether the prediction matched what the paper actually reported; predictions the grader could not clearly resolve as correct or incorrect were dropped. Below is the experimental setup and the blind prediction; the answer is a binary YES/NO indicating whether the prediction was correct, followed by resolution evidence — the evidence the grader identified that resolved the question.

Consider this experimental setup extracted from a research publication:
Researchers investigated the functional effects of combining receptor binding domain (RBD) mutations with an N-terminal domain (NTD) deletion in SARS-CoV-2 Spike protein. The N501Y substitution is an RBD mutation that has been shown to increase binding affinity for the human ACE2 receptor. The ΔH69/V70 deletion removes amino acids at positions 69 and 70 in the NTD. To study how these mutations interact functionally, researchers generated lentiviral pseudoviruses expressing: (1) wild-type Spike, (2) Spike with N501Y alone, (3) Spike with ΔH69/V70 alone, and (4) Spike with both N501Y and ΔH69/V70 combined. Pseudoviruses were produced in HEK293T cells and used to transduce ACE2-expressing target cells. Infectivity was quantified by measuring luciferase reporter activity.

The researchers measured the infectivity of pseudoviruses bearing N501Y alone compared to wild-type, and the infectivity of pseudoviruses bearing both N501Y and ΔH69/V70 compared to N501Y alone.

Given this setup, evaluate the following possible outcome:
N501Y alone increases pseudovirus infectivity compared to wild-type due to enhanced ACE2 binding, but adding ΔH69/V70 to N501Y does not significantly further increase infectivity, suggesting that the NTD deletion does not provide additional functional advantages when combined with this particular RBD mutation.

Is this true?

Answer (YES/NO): NO